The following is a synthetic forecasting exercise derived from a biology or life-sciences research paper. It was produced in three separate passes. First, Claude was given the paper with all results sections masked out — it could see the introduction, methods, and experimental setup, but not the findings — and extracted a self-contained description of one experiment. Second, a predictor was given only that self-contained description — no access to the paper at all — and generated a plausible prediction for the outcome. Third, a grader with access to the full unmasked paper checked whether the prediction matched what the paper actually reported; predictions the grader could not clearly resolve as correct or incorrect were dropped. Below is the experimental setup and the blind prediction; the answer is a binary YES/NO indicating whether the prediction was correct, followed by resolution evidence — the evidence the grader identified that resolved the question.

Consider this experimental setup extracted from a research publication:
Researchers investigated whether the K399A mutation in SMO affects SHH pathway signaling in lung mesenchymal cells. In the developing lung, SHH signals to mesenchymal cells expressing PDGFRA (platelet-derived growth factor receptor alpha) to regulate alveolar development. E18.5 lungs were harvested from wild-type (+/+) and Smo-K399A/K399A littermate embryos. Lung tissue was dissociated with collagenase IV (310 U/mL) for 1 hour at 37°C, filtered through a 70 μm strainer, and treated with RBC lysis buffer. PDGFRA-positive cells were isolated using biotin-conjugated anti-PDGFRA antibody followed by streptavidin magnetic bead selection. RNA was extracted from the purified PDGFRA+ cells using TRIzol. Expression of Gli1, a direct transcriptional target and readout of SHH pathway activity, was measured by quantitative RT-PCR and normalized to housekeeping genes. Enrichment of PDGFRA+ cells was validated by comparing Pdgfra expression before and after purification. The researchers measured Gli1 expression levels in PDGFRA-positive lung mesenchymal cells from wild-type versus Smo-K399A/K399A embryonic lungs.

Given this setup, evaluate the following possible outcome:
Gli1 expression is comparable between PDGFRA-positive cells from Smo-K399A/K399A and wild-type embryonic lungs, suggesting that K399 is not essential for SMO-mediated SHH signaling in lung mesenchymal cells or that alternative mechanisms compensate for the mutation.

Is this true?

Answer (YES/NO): NO